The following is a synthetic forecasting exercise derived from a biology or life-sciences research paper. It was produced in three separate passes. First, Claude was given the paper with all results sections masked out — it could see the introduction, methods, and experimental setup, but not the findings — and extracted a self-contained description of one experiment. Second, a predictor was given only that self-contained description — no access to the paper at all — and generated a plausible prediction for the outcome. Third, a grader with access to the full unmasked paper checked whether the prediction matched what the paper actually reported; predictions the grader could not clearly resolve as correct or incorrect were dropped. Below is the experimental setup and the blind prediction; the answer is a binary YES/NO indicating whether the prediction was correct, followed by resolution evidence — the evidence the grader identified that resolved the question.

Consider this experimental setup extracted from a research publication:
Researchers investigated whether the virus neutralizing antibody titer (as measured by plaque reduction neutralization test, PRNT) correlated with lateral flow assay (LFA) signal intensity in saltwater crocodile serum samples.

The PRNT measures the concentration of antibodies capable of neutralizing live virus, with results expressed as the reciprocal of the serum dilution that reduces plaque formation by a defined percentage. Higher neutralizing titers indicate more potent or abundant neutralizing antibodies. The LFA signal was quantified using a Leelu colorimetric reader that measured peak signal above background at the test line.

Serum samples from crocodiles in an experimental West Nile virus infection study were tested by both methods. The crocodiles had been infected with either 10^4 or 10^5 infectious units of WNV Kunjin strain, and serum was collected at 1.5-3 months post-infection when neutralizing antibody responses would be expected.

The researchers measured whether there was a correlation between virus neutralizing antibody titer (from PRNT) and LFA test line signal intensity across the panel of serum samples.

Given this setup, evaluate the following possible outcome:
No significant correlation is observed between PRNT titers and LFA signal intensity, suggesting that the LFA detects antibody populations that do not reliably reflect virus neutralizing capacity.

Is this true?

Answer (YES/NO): YES